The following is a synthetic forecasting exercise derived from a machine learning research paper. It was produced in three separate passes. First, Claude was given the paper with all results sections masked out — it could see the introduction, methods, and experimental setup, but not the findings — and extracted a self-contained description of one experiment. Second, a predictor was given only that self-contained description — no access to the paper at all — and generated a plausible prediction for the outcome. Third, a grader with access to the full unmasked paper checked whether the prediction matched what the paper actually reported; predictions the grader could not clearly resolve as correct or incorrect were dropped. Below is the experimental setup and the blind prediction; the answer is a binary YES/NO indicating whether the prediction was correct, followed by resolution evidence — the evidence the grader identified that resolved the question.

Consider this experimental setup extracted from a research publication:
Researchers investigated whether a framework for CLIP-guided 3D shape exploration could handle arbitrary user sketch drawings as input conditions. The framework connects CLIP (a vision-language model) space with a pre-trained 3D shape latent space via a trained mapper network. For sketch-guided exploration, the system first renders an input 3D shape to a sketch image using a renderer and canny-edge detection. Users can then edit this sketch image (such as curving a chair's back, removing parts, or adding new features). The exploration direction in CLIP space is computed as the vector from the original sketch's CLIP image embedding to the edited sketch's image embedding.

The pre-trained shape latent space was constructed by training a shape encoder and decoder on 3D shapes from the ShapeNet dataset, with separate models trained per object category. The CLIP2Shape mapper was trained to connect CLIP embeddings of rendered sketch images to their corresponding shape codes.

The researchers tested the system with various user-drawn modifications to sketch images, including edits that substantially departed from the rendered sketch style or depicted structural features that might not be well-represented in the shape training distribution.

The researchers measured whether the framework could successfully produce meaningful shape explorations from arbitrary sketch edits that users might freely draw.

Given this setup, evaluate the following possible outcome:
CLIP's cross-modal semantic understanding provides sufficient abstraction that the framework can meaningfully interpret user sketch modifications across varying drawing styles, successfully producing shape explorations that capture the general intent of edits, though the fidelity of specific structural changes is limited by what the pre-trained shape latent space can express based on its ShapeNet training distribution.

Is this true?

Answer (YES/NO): NO